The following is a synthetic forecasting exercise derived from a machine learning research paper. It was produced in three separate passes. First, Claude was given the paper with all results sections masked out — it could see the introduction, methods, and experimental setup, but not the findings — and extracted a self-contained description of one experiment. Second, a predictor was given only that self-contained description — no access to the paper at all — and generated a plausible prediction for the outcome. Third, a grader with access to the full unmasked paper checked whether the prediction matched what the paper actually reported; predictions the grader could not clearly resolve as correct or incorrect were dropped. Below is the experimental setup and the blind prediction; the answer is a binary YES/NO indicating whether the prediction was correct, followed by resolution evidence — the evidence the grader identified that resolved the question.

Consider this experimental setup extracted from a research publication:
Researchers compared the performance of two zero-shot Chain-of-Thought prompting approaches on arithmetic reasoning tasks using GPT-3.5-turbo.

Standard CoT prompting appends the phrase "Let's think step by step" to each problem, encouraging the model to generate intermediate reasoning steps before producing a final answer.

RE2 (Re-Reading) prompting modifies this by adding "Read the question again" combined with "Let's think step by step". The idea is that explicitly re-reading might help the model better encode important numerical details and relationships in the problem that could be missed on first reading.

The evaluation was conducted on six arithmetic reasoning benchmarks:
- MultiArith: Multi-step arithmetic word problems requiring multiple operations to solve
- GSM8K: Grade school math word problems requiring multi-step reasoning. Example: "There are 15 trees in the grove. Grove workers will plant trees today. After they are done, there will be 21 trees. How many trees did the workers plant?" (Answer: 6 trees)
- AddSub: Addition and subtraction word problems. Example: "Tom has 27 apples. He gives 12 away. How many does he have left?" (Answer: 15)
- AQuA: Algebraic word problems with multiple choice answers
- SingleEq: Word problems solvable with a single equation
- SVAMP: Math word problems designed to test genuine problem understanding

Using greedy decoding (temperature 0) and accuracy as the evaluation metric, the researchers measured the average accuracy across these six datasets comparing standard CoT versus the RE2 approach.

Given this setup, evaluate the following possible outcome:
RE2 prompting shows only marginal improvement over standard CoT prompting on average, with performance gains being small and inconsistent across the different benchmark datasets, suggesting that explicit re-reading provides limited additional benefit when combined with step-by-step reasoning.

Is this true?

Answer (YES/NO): NO